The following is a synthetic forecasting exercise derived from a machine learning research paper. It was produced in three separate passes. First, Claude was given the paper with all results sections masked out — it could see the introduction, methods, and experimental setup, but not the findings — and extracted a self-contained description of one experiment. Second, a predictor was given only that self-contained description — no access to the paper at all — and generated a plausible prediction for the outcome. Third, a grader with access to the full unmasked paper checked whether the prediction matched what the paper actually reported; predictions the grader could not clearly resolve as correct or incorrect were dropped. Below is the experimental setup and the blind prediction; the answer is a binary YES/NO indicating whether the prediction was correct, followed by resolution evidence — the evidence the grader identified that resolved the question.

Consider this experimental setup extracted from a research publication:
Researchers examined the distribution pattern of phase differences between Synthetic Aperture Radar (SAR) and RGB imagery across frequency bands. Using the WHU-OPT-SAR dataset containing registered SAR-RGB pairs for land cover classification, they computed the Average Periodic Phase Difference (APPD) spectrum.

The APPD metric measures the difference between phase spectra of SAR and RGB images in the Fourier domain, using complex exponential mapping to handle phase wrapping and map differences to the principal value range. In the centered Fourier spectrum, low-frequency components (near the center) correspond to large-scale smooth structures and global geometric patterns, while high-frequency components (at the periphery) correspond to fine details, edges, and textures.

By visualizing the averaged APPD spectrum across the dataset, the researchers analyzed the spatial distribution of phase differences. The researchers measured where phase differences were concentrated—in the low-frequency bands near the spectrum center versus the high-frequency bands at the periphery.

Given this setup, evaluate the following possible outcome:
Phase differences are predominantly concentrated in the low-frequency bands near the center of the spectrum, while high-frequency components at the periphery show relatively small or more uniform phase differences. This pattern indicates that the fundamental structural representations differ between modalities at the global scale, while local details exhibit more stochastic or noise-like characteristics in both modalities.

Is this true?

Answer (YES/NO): YES